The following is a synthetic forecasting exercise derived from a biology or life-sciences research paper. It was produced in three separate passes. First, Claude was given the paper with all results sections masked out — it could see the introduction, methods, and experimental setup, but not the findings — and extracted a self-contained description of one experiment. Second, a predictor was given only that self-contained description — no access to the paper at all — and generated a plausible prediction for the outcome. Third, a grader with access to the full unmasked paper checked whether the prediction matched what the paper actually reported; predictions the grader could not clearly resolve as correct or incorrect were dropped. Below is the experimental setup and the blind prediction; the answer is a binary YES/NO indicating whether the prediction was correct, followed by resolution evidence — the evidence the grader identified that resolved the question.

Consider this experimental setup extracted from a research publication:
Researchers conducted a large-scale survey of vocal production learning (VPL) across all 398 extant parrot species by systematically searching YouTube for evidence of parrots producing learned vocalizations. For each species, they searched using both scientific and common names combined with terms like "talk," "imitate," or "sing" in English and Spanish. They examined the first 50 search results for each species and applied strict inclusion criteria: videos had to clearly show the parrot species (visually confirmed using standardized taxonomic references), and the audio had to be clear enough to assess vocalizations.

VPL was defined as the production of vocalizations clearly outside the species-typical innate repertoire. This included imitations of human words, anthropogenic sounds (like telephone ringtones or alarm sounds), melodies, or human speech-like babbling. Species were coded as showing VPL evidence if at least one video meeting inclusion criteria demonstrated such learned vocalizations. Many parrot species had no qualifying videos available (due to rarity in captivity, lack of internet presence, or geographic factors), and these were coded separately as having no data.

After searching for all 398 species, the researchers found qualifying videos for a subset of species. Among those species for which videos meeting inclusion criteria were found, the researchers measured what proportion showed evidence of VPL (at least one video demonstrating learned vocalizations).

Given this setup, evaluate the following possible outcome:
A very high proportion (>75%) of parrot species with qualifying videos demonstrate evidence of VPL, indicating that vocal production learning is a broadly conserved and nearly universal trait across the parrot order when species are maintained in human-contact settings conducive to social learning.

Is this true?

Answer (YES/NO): YES